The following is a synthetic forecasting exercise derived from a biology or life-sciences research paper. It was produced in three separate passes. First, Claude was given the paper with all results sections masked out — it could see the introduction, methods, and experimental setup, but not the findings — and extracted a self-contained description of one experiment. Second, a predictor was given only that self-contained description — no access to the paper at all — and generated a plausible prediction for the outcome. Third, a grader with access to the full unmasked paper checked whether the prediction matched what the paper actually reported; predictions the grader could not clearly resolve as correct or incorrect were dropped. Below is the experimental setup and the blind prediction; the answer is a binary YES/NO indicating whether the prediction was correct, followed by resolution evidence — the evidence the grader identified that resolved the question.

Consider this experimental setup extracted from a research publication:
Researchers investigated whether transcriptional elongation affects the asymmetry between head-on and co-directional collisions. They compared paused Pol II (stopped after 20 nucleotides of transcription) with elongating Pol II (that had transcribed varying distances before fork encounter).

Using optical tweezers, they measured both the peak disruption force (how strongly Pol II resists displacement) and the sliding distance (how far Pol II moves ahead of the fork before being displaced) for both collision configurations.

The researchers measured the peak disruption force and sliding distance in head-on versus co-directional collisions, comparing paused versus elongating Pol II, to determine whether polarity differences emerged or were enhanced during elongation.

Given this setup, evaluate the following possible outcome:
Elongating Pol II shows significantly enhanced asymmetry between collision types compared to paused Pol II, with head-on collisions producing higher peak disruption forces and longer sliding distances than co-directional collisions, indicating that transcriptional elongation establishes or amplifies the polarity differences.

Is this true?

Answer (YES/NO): NO